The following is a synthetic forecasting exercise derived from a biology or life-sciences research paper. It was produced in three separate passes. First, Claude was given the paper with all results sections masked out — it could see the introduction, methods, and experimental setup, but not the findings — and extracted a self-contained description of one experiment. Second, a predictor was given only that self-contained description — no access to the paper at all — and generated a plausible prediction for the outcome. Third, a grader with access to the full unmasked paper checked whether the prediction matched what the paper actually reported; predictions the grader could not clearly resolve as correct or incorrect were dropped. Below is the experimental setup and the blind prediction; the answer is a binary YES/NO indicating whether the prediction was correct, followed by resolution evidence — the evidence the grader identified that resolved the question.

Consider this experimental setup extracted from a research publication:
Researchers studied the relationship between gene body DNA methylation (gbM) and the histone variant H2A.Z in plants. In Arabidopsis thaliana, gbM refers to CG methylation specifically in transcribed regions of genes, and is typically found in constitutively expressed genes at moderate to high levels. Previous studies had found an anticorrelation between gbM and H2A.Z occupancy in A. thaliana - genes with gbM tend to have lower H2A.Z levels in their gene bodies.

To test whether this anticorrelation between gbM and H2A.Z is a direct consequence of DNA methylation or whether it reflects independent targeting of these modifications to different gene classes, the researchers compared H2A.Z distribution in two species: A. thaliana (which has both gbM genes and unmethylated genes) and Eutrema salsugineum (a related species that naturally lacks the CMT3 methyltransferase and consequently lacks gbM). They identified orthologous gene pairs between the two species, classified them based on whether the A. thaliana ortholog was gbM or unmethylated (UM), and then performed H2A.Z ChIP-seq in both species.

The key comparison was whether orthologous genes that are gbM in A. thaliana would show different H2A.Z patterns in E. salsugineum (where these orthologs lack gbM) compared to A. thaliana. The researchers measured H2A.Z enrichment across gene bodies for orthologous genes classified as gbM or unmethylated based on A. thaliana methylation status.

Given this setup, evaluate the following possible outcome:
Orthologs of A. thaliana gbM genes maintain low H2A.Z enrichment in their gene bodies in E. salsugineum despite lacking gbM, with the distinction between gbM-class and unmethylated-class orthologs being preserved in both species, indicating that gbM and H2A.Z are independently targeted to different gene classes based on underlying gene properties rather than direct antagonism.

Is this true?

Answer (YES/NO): YES